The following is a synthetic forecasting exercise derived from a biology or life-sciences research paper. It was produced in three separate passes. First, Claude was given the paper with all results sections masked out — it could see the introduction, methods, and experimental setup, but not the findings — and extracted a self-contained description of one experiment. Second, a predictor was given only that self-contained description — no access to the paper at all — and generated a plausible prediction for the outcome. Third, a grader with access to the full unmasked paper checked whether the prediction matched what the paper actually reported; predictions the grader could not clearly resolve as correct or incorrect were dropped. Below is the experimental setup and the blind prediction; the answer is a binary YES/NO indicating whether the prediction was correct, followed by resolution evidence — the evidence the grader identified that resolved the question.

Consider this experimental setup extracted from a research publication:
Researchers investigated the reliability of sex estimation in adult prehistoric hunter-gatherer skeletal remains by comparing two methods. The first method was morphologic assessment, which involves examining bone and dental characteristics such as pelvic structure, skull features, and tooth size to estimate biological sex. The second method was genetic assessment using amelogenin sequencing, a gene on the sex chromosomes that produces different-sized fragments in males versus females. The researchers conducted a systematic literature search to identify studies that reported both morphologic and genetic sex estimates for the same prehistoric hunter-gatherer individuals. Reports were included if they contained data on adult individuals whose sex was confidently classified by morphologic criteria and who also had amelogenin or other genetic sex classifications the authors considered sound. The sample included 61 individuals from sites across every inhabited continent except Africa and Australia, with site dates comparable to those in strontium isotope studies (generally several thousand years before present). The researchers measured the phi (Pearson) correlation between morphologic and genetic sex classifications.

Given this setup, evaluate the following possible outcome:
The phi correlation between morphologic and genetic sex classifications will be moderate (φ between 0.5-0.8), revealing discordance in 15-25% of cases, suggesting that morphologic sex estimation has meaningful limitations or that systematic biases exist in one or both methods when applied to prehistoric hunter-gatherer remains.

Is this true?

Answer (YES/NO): YES